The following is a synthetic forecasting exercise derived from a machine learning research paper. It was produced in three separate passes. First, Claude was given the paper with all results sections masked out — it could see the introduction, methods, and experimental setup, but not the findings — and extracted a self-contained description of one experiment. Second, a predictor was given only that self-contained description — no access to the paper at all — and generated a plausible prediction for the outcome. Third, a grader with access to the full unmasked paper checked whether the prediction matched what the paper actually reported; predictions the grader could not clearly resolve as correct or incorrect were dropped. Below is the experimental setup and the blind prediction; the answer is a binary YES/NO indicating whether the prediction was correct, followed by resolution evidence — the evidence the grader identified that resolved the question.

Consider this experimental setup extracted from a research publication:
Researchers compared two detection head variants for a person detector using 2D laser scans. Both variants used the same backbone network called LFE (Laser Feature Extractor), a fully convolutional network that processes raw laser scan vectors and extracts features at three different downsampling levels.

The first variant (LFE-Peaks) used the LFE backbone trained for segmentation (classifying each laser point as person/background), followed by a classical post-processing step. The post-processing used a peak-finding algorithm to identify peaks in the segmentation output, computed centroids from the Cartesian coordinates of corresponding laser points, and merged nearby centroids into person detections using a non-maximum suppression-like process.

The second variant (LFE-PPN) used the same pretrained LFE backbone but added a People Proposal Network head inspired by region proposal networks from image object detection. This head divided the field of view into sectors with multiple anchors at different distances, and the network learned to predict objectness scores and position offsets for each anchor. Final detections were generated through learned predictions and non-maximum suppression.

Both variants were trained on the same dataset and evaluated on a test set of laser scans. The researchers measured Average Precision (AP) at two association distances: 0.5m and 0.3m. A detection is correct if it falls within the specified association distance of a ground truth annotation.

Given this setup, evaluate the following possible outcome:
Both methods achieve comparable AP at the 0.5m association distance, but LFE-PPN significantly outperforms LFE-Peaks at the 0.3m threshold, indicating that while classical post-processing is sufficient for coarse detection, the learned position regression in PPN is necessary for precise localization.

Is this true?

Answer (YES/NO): NO